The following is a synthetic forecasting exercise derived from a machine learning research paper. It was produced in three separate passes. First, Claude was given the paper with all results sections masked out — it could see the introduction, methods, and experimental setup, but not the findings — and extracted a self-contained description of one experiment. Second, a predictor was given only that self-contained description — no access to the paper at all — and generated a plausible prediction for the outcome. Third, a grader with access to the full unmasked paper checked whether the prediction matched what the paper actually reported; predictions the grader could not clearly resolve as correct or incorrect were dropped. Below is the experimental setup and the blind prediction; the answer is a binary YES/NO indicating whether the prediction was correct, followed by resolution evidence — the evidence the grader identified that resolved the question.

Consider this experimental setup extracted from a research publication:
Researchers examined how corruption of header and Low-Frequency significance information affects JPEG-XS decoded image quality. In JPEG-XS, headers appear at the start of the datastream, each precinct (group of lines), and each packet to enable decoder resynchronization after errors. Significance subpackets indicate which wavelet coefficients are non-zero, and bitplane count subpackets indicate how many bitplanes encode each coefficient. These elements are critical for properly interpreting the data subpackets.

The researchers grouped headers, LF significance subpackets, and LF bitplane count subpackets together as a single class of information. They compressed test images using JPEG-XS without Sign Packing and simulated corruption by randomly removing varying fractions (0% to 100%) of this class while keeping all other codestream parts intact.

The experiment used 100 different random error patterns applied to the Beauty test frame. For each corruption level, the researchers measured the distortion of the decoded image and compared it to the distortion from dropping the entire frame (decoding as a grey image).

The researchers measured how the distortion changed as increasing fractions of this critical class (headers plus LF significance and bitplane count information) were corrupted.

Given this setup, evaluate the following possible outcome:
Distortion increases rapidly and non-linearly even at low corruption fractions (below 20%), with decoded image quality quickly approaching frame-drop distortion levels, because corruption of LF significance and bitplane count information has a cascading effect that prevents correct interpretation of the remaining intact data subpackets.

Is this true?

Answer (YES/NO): YES